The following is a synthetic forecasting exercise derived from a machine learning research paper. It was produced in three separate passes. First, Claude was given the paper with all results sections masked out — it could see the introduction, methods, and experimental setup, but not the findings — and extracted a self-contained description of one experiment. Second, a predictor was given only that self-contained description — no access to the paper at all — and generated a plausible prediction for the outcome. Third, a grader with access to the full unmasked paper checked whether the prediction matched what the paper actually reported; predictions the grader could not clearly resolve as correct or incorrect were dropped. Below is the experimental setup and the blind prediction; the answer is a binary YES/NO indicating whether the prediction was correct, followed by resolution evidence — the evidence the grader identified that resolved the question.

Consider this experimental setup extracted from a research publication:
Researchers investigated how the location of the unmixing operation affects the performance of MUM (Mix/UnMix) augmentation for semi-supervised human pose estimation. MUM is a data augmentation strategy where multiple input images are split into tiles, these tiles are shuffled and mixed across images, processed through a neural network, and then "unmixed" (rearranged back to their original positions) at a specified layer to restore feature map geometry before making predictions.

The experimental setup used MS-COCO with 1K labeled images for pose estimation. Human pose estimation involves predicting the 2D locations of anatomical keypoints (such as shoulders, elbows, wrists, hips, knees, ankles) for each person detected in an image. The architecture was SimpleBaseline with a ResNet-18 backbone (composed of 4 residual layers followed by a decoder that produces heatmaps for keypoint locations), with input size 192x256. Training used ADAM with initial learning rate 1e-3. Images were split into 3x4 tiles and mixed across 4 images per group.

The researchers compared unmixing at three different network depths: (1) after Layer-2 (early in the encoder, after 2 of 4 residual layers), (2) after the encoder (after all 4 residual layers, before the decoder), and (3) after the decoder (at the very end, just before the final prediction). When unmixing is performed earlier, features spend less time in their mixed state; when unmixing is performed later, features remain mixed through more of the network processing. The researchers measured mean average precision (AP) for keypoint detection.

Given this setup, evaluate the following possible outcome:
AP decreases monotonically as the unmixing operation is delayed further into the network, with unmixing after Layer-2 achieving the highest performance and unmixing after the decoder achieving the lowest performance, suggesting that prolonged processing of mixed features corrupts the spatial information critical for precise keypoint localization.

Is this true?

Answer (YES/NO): NO